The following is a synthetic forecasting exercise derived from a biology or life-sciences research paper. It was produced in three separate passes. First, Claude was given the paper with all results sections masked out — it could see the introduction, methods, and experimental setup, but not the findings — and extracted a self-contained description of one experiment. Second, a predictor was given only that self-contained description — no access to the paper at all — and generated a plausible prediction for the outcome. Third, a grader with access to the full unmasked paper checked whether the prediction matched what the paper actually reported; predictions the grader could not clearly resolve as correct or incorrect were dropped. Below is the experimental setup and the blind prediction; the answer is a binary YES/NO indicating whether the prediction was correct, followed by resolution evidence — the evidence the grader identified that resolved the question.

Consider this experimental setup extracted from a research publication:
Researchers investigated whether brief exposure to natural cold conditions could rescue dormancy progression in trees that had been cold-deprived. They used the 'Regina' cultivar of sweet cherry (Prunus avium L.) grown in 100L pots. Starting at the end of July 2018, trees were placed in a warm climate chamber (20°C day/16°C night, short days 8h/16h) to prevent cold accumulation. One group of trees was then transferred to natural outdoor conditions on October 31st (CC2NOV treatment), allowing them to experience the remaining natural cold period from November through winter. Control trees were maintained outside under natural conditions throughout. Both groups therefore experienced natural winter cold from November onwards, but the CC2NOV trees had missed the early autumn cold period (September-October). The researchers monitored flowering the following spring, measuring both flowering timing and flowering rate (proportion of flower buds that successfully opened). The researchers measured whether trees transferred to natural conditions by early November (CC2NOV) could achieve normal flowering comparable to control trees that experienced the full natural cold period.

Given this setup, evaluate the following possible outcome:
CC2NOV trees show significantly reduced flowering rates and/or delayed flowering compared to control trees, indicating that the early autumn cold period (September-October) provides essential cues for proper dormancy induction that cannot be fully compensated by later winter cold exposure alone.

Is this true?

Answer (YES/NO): NO